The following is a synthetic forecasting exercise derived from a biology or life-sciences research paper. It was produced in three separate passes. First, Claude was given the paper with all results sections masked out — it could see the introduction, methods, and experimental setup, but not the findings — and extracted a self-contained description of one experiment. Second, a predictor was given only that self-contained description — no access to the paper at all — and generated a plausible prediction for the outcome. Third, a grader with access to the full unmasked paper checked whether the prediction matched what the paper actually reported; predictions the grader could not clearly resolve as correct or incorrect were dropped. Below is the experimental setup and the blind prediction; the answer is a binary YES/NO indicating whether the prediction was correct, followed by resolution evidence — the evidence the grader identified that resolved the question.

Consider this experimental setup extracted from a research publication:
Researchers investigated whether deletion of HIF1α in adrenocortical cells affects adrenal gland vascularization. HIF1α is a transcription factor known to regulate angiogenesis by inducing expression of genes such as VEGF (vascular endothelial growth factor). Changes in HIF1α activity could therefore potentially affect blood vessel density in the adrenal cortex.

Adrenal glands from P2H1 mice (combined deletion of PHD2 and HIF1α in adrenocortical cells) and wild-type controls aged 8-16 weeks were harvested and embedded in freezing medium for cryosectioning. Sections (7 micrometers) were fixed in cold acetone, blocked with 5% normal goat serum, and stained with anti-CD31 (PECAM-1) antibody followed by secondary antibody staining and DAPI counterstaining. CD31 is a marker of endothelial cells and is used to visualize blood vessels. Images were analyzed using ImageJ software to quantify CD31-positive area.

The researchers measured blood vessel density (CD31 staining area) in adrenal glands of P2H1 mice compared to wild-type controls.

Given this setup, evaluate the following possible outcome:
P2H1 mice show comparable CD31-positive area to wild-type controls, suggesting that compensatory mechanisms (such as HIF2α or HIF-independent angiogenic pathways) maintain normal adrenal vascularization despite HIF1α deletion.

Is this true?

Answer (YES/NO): YES